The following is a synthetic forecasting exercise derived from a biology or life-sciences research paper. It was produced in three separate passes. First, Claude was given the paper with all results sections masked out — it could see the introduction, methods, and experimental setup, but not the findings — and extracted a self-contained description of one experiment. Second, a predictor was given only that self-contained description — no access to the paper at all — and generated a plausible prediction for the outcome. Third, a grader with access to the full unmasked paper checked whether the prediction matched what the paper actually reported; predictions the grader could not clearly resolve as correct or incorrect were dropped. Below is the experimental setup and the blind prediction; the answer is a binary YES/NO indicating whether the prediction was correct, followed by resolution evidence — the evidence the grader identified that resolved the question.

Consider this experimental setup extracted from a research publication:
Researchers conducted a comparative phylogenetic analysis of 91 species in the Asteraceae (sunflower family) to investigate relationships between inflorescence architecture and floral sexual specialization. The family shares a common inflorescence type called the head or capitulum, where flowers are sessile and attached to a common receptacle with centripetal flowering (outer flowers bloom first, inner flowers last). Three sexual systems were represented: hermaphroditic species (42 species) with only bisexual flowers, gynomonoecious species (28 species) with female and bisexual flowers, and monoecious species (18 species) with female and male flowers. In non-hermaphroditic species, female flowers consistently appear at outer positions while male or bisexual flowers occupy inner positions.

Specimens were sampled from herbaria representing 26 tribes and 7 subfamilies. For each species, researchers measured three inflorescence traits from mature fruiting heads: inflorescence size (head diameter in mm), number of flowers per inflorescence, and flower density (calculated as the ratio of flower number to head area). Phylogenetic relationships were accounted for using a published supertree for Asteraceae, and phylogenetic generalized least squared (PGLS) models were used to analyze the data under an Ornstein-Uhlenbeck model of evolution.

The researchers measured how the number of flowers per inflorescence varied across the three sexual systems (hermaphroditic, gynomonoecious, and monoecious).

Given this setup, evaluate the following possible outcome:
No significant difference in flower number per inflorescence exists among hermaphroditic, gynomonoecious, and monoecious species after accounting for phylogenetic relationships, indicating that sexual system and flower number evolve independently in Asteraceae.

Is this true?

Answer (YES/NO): NO